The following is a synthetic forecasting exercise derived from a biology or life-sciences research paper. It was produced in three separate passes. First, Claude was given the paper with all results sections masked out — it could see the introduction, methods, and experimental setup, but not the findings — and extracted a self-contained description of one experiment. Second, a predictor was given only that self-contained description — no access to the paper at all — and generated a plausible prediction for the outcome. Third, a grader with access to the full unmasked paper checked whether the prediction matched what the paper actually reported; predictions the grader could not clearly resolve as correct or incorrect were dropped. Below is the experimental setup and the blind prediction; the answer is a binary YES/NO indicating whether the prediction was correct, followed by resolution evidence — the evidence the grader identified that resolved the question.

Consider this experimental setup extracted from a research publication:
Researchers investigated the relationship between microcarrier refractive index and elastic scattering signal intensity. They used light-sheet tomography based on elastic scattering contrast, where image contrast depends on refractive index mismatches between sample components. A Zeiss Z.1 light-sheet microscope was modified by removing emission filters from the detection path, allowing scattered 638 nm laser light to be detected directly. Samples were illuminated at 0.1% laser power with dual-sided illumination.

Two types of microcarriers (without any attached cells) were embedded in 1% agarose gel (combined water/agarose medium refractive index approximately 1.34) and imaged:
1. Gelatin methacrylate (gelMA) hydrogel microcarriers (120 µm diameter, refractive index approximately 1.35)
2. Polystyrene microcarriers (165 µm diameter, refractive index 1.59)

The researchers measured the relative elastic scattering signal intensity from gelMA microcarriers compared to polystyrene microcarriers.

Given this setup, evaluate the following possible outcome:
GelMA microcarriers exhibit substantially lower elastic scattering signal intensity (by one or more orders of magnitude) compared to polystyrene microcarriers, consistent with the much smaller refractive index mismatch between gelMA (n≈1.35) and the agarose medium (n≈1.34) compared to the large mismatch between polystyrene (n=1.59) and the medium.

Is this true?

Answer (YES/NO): YES